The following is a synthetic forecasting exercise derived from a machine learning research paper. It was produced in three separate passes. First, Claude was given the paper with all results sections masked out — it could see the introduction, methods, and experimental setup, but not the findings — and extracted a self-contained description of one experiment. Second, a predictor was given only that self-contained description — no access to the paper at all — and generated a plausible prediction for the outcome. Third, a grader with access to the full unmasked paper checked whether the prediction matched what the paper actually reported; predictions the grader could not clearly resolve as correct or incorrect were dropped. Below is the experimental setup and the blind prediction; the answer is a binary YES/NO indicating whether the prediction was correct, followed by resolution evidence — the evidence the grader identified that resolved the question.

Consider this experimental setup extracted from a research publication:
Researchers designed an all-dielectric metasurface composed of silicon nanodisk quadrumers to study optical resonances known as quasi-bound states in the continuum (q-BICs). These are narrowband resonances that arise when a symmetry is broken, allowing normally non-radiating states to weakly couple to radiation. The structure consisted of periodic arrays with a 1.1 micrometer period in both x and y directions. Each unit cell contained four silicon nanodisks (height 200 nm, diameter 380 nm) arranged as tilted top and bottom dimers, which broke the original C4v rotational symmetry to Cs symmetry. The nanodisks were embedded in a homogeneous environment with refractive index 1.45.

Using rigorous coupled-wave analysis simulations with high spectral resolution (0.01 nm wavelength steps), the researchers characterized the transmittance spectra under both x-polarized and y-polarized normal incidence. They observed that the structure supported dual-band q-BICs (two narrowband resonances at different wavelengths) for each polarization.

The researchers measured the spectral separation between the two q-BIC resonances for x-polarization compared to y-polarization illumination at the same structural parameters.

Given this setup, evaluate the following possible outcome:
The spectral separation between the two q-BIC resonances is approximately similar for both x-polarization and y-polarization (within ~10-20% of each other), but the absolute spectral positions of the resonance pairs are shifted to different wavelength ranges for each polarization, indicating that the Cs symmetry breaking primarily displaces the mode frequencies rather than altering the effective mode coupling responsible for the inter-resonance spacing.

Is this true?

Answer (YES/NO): NO